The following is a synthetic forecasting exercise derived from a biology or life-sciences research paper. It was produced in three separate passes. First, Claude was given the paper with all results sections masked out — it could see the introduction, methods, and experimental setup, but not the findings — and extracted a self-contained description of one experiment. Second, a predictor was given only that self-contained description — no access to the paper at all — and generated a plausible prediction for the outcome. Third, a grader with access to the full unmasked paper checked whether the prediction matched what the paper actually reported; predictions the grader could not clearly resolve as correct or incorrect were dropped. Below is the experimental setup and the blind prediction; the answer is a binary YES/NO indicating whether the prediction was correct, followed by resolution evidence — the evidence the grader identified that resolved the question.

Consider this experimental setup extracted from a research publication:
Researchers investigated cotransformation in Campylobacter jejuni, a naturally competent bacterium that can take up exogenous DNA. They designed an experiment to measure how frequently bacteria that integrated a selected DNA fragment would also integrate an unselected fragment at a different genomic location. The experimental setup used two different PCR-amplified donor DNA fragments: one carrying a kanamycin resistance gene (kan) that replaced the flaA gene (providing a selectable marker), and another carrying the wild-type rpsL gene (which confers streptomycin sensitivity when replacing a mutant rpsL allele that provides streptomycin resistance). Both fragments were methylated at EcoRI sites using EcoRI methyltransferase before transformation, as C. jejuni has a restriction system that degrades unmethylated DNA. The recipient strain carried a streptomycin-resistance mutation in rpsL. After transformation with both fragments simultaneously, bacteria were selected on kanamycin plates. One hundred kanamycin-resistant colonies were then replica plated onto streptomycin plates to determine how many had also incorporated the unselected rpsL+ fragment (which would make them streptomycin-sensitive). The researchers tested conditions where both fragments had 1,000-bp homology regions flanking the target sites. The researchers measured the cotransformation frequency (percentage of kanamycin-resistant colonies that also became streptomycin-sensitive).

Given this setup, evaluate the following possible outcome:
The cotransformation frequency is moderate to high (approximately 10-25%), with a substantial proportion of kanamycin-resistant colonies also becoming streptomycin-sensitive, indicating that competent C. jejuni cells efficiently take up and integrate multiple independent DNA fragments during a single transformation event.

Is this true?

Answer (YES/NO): YES